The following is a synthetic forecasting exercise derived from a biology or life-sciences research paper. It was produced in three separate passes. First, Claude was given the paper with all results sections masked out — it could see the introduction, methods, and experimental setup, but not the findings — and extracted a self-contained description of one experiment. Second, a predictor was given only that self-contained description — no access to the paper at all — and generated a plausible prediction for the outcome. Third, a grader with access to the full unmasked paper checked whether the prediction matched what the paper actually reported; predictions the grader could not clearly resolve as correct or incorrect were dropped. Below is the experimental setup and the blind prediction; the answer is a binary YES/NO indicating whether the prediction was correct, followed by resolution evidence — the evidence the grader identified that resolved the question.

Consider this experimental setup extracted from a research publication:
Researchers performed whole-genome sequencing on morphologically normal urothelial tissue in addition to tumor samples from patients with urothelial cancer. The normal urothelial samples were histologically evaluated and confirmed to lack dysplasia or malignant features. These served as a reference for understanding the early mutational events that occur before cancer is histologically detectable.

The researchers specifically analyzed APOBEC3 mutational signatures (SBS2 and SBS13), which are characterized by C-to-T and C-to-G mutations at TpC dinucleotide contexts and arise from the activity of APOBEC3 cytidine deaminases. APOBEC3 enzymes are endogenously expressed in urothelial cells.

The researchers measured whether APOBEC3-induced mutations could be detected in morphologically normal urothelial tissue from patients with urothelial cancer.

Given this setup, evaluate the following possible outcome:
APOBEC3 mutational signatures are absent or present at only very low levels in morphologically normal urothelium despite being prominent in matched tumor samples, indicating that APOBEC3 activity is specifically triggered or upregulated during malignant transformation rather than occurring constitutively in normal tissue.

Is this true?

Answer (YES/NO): NO